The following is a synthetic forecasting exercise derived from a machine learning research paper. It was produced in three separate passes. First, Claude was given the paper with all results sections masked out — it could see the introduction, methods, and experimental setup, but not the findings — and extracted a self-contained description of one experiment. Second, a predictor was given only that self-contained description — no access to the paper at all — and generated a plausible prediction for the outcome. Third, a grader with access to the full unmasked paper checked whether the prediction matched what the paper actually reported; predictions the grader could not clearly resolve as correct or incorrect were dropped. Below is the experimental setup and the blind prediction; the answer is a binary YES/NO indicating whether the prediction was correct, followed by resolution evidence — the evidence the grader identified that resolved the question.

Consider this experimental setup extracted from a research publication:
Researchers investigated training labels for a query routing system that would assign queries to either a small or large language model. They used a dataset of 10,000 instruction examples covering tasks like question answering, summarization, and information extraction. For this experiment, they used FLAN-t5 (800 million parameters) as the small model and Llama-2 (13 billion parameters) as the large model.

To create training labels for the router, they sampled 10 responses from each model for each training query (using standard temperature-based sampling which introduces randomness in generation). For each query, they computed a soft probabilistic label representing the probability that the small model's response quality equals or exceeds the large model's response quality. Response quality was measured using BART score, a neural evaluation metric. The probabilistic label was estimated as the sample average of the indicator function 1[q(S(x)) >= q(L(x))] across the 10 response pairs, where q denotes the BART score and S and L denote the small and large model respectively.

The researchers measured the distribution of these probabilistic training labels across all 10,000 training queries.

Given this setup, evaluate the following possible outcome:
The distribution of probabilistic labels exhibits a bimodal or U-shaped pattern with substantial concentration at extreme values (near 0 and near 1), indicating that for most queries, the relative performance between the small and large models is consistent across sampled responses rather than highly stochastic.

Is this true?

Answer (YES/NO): NO